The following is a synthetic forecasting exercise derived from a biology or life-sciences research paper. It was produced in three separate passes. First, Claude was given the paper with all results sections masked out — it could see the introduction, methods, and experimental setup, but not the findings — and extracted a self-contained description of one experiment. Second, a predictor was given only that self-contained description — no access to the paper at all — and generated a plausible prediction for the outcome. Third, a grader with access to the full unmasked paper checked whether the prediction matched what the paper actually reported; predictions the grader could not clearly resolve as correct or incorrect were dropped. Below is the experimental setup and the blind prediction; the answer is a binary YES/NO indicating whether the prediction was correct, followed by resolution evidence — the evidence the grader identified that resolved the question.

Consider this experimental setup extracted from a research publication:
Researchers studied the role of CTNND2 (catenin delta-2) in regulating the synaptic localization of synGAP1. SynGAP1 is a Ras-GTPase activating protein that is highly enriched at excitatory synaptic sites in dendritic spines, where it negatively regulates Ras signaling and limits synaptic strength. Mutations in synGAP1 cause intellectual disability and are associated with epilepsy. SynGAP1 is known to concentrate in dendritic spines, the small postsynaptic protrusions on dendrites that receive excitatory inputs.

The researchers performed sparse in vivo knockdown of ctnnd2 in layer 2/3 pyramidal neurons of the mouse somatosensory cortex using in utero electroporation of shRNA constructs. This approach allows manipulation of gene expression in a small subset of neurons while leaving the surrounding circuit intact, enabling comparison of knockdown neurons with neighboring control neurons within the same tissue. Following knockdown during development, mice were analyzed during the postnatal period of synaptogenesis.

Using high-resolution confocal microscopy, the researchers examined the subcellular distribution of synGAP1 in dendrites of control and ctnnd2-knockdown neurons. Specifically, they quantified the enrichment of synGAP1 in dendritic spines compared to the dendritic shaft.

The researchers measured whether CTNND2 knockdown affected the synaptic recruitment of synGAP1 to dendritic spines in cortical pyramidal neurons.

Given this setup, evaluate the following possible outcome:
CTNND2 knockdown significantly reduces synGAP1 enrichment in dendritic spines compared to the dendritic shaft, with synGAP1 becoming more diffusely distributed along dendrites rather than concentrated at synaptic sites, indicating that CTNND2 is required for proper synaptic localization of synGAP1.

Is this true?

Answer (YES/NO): YES